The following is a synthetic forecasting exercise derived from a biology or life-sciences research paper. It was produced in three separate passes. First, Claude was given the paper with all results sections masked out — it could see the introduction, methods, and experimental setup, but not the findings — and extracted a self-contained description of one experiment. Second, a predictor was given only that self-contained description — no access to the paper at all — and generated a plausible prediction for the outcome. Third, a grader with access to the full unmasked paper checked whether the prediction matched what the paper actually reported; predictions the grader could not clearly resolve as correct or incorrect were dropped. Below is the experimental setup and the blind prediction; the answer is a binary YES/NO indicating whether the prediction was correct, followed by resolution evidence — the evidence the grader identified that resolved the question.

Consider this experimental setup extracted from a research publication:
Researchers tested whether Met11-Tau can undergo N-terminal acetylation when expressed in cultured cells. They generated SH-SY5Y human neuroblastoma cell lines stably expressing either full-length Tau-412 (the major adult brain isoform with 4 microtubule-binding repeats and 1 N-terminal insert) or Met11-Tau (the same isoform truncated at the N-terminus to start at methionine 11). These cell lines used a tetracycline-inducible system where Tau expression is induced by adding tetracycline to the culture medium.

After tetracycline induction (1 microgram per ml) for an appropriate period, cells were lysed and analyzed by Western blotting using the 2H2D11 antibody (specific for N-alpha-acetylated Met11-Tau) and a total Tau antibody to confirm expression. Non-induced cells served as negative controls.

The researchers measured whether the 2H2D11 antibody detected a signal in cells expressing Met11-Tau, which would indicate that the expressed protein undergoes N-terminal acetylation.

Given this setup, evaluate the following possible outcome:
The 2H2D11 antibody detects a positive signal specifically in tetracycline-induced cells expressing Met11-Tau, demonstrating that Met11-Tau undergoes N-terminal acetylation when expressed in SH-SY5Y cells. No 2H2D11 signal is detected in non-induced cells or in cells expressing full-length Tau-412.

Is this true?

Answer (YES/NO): YES